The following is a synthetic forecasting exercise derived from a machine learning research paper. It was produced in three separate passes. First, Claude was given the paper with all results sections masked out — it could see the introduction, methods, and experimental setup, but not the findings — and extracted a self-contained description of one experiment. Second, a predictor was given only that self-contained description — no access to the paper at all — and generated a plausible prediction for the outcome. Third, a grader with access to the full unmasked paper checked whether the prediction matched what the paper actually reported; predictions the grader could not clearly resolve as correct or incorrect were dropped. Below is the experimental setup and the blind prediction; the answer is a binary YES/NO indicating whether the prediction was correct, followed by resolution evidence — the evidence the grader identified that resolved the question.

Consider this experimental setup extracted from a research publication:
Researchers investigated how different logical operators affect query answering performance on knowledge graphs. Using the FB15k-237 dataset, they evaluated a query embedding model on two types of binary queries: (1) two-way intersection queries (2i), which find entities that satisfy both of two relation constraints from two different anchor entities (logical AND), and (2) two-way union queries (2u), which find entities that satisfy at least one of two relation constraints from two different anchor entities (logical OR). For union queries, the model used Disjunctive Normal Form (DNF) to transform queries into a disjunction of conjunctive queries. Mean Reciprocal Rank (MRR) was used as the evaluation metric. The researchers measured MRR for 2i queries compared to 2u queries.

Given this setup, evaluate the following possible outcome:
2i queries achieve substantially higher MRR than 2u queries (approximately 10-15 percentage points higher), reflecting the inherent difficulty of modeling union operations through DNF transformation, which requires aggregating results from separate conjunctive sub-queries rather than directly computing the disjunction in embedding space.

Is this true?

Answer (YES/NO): NO